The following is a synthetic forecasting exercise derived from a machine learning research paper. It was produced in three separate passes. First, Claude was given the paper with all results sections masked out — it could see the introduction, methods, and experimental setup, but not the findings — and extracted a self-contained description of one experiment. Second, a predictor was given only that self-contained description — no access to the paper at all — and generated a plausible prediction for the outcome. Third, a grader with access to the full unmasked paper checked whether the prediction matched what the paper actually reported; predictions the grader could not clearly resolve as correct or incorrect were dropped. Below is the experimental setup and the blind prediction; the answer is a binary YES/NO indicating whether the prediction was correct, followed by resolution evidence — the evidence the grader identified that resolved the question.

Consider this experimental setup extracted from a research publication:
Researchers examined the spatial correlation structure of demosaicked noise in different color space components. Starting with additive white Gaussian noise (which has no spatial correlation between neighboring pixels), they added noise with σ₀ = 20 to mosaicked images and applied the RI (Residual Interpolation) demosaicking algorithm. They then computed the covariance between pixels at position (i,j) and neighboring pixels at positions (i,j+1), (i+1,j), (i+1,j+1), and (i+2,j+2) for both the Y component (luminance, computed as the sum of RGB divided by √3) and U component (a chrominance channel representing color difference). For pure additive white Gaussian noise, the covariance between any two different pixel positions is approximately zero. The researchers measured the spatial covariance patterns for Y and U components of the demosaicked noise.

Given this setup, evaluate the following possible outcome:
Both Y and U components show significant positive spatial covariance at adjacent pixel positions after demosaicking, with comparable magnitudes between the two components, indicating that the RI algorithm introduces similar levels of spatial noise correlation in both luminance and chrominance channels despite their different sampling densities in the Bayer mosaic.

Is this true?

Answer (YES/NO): NO